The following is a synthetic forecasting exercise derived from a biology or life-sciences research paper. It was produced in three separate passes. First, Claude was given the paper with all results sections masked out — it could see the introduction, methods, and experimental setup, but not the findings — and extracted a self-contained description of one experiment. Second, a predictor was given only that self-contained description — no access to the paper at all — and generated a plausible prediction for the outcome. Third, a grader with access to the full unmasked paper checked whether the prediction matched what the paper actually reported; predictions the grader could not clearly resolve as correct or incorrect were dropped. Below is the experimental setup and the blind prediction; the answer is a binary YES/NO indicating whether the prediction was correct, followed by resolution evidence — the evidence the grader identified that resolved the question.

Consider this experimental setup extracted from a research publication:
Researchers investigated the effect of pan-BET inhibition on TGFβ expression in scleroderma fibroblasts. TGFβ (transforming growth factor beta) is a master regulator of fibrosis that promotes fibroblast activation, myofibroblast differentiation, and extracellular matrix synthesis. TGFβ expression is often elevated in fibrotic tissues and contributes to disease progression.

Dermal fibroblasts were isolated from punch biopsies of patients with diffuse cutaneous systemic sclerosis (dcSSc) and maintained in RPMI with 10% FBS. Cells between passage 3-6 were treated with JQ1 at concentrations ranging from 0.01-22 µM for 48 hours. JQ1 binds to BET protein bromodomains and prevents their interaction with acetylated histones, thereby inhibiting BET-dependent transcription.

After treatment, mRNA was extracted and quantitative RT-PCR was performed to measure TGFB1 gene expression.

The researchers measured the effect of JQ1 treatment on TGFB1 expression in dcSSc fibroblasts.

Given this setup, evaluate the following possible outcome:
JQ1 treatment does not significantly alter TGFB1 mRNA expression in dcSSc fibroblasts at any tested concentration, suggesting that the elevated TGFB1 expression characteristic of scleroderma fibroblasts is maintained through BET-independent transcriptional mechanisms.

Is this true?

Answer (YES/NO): NO